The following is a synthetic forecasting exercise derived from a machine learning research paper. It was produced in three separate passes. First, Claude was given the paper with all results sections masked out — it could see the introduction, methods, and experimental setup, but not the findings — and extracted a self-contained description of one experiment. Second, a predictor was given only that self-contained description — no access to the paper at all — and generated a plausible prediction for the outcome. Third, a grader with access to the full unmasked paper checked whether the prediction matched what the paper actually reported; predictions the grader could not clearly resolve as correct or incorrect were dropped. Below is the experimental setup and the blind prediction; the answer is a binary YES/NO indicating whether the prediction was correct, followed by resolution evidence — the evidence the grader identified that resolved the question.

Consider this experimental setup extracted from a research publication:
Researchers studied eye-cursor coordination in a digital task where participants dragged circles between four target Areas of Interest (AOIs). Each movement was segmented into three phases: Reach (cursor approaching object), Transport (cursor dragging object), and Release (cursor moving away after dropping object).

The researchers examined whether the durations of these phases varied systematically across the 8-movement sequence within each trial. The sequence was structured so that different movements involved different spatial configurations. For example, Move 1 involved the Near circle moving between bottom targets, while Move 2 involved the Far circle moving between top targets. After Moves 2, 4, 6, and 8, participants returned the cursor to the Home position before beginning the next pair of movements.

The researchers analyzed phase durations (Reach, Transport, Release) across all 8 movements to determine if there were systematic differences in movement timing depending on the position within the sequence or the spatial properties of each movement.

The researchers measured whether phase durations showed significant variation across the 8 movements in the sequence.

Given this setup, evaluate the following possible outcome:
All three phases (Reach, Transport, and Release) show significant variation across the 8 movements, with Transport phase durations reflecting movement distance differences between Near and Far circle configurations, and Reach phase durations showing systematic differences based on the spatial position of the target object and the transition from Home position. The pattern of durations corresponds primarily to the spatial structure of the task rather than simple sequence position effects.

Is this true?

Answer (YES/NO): NO